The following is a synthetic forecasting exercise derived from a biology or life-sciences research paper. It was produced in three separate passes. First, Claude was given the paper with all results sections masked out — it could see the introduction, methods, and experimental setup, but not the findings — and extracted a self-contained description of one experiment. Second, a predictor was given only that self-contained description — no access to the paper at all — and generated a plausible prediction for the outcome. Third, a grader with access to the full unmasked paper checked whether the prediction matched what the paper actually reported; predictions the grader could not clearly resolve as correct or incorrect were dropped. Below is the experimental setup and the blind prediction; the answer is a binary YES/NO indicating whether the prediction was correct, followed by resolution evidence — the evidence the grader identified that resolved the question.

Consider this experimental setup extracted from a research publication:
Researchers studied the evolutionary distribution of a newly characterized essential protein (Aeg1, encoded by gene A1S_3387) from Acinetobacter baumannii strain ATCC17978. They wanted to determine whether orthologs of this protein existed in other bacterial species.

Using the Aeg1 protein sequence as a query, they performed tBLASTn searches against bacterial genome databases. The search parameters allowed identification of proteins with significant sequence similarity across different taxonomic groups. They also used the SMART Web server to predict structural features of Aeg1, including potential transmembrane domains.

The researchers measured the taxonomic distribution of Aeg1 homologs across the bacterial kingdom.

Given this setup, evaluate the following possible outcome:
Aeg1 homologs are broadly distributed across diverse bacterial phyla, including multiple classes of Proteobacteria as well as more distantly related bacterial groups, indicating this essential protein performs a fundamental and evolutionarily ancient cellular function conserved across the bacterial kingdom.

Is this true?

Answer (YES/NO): NO